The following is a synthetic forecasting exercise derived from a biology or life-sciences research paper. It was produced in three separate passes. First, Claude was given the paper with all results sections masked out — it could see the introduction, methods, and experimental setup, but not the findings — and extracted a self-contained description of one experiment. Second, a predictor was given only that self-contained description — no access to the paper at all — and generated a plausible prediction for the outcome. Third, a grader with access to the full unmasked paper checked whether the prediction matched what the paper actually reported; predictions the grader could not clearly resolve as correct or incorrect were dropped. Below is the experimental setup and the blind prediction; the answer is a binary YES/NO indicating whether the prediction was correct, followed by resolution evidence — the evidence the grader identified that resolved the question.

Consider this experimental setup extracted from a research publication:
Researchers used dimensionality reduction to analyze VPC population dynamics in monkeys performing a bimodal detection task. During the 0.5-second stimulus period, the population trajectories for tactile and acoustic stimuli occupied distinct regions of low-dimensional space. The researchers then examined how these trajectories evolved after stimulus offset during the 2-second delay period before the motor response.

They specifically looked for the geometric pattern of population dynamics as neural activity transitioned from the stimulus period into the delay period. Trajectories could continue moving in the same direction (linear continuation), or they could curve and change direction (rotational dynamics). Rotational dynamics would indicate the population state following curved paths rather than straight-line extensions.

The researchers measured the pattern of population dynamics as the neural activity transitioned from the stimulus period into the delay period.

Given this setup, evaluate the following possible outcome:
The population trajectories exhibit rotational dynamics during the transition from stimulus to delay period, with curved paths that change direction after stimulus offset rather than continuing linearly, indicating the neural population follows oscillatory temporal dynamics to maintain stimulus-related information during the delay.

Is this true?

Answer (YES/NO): NO